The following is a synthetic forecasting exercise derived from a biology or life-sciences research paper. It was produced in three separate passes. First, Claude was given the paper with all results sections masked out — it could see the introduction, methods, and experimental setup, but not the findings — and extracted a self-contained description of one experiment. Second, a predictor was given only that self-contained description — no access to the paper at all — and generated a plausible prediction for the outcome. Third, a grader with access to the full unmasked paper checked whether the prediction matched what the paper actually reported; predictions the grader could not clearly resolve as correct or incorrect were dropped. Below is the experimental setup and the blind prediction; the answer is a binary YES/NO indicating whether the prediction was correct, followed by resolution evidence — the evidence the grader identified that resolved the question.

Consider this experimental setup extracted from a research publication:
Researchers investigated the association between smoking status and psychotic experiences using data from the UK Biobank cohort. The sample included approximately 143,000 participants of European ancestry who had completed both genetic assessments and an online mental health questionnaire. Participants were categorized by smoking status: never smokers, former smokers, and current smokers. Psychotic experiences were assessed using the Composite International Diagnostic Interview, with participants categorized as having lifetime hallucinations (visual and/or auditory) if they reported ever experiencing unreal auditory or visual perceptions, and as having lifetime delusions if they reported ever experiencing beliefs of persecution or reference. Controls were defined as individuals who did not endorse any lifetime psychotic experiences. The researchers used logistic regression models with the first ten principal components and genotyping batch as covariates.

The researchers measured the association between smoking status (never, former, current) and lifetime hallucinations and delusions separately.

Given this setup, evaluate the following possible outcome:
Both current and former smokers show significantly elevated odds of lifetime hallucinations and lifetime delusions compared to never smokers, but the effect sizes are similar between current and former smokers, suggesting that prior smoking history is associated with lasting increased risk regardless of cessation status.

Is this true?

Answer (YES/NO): NO